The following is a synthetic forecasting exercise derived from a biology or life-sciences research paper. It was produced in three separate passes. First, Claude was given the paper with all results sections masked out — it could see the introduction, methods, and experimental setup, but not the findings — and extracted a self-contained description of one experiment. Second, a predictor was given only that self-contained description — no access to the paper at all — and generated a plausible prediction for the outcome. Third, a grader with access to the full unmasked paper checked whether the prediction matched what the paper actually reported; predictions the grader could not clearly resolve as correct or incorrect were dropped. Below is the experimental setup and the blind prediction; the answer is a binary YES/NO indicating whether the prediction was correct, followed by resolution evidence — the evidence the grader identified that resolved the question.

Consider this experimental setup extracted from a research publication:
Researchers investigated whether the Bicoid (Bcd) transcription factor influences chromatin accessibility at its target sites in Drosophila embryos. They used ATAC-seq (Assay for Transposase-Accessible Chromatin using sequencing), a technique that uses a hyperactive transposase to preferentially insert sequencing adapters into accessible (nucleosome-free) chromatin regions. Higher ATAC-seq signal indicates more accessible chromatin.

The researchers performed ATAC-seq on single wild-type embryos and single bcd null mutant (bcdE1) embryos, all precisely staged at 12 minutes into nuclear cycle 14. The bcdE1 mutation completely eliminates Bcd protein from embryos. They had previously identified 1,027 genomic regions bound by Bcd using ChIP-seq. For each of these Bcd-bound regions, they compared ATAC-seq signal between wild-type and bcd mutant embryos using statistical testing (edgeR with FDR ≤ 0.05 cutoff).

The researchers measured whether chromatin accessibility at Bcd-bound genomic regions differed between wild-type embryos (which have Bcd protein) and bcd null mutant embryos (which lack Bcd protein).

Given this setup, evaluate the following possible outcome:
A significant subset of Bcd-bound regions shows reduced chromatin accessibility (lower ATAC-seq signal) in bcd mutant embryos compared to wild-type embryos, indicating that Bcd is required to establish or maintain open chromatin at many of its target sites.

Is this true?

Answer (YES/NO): NO